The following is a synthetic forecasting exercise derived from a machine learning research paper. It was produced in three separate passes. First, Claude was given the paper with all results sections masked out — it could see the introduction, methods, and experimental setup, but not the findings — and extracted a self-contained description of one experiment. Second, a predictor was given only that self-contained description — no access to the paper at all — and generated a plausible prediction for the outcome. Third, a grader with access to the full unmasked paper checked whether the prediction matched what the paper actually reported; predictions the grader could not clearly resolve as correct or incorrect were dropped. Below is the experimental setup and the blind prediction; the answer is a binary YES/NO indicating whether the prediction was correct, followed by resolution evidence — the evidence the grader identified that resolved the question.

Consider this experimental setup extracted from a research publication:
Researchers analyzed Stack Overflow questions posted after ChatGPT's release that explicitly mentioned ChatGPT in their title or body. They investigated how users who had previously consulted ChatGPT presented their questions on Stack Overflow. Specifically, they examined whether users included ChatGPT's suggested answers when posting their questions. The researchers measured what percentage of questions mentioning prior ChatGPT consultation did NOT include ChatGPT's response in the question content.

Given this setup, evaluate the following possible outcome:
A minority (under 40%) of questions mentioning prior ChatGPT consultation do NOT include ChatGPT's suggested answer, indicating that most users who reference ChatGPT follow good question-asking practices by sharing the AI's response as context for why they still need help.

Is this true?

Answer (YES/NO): NO